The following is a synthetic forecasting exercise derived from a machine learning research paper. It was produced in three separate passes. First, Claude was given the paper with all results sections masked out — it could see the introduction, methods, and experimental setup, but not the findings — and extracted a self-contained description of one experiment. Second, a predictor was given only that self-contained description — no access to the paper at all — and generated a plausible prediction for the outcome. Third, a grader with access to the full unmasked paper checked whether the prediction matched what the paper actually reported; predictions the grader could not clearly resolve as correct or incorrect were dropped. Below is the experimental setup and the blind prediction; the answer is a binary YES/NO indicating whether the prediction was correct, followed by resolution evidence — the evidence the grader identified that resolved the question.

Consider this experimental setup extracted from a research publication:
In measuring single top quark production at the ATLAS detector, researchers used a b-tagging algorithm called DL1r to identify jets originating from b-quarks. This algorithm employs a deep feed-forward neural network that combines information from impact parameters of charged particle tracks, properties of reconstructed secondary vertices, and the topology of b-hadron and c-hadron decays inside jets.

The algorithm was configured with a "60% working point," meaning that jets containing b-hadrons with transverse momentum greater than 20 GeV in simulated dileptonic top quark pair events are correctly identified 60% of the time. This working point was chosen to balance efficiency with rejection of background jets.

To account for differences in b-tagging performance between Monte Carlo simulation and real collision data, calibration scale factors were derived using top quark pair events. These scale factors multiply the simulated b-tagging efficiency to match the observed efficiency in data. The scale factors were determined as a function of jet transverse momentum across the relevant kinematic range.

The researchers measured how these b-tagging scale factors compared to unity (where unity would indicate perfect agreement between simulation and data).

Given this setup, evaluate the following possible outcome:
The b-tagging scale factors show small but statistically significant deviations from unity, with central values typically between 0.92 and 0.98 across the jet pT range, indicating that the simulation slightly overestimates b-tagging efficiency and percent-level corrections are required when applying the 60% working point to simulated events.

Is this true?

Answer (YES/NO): NO